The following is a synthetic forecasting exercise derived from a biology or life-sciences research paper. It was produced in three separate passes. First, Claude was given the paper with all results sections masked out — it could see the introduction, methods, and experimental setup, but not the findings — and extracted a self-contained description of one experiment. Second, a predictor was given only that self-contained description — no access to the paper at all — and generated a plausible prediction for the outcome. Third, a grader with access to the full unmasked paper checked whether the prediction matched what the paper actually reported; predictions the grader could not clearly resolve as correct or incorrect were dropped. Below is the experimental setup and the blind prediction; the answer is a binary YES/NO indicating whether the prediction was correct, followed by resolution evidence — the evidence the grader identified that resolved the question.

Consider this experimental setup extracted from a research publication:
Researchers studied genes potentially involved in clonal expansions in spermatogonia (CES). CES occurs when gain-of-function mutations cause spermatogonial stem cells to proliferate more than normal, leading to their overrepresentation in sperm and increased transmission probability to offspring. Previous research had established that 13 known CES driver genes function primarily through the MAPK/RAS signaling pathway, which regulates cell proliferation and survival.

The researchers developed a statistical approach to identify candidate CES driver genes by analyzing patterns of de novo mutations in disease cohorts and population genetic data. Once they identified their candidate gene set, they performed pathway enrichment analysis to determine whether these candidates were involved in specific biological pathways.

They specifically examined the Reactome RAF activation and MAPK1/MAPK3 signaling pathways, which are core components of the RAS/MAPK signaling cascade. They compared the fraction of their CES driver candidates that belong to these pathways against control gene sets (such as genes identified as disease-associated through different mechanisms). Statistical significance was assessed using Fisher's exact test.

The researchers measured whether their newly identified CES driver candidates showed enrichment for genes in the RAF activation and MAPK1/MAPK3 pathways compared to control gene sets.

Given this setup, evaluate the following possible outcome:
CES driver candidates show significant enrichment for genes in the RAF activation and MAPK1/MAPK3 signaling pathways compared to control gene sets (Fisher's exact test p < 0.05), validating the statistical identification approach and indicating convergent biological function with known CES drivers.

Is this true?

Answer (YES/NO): YES